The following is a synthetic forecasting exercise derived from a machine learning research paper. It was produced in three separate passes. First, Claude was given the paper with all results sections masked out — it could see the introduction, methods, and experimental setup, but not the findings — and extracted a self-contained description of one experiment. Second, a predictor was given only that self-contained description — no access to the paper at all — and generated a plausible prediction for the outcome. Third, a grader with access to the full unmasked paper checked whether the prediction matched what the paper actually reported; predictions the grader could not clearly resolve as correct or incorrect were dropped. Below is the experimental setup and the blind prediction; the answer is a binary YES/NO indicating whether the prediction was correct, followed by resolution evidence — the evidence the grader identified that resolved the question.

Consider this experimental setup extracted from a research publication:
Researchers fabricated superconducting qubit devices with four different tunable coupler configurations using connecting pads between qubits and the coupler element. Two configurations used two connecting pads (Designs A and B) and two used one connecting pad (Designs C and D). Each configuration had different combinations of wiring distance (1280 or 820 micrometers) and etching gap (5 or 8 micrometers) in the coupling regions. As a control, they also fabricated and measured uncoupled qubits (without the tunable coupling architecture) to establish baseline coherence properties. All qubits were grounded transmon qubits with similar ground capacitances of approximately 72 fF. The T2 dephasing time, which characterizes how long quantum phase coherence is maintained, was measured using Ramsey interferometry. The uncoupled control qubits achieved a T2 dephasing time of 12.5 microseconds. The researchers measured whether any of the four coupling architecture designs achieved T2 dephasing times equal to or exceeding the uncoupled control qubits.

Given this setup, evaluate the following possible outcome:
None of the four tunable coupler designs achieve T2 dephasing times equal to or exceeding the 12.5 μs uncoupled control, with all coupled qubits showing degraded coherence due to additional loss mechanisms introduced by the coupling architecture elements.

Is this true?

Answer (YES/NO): YES